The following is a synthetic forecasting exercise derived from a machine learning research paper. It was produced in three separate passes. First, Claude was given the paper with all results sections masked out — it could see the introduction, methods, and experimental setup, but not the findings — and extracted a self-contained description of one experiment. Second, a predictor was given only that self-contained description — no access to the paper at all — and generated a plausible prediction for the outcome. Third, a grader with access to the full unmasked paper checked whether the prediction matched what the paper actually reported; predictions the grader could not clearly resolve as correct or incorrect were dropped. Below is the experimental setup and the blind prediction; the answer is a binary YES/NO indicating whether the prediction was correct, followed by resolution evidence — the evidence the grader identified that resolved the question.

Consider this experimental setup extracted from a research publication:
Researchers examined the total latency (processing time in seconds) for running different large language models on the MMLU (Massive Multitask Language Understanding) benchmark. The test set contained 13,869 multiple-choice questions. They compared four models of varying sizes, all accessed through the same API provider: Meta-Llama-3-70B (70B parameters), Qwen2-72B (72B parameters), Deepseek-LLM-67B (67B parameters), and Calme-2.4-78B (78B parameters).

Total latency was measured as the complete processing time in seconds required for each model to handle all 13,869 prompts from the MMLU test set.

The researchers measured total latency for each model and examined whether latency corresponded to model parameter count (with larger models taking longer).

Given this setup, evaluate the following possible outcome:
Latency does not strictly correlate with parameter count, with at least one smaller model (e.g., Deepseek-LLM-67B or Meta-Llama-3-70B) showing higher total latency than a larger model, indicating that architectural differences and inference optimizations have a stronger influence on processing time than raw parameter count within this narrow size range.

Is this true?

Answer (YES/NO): YES